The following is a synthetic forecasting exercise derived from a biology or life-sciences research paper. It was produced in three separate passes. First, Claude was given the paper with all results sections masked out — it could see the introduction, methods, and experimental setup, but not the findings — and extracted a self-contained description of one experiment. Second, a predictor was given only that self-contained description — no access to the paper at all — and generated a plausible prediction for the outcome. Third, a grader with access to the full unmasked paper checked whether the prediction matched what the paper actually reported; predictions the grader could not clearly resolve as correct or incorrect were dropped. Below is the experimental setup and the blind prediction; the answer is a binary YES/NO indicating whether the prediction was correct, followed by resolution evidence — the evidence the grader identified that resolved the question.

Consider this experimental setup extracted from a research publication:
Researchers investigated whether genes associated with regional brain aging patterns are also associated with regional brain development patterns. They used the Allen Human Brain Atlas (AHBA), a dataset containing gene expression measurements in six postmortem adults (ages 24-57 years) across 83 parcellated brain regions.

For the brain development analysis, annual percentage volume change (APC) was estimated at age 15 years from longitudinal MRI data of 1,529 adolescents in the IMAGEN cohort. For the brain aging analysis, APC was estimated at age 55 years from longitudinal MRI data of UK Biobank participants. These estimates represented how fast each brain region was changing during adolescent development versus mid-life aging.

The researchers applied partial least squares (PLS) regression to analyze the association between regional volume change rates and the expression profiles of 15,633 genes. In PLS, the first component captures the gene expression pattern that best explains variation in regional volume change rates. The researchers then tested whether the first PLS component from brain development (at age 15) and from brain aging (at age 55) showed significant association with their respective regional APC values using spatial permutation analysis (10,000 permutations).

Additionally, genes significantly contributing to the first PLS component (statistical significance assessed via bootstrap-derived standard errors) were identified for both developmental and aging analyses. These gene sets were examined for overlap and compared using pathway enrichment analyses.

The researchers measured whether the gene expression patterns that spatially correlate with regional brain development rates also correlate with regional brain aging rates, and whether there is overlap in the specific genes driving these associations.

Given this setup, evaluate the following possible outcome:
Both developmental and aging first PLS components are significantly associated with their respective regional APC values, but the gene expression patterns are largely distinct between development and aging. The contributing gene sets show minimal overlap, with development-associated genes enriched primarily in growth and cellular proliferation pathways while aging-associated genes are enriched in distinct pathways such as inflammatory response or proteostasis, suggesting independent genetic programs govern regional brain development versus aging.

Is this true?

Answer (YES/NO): NO